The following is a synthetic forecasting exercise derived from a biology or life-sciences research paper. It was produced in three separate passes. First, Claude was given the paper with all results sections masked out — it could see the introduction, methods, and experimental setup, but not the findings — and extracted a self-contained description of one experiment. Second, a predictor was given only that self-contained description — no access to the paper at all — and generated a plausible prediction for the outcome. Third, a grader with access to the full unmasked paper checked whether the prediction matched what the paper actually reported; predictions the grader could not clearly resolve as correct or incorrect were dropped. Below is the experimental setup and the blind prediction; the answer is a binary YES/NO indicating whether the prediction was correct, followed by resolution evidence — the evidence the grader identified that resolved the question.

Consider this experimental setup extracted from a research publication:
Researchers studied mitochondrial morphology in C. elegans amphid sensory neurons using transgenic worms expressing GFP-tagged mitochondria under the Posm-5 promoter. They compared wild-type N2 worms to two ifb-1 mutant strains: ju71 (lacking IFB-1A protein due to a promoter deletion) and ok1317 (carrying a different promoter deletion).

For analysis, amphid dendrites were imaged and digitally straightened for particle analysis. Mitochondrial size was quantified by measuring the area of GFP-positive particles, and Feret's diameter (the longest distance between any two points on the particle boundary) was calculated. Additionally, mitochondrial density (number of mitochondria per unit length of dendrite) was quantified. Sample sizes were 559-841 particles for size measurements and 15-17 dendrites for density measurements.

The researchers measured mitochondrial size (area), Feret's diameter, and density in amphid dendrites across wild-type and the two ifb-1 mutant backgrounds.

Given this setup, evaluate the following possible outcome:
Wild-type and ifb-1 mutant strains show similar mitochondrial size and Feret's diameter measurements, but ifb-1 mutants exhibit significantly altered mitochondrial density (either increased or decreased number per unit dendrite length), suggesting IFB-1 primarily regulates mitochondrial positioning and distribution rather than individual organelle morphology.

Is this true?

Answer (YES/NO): NO